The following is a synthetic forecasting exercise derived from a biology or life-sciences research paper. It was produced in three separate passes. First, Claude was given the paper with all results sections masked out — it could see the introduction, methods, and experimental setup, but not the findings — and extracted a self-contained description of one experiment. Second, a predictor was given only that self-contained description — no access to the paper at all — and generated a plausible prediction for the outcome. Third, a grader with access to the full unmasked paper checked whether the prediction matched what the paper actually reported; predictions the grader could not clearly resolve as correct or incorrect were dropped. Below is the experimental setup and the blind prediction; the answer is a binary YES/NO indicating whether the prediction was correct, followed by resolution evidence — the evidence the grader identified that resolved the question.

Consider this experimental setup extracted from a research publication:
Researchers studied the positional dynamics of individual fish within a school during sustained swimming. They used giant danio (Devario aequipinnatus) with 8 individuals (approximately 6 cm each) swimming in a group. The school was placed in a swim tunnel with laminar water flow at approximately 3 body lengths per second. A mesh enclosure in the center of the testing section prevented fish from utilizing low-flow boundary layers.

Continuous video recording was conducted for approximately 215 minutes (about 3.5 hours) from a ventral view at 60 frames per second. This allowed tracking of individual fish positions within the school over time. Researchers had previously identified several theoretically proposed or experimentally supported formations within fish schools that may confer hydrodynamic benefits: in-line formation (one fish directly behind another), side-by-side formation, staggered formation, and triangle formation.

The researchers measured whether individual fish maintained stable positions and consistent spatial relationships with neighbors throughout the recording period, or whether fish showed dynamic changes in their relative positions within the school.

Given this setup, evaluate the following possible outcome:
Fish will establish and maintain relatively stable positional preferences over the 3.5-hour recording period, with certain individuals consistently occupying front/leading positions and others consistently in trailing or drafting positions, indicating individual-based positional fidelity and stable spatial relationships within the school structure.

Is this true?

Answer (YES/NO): NO